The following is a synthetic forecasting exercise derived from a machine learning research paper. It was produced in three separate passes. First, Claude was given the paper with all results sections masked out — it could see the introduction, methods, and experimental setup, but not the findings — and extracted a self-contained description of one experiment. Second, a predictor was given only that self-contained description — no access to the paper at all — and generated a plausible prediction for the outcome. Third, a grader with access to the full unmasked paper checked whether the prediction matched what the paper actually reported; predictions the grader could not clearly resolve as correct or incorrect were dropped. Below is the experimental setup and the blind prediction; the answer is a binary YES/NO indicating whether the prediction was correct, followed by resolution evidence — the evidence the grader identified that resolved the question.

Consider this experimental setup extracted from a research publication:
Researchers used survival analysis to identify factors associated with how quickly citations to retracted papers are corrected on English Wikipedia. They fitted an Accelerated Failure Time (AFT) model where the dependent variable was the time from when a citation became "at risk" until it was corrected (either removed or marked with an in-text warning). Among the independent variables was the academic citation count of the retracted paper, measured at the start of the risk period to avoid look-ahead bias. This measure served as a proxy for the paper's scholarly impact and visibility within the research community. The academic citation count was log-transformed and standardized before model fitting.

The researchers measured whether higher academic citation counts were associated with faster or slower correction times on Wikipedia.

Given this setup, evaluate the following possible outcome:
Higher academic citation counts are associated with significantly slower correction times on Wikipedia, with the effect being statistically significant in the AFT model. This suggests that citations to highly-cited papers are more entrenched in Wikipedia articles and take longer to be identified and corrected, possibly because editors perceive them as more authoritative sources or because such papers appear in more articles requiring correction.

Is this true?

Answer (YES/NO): YES